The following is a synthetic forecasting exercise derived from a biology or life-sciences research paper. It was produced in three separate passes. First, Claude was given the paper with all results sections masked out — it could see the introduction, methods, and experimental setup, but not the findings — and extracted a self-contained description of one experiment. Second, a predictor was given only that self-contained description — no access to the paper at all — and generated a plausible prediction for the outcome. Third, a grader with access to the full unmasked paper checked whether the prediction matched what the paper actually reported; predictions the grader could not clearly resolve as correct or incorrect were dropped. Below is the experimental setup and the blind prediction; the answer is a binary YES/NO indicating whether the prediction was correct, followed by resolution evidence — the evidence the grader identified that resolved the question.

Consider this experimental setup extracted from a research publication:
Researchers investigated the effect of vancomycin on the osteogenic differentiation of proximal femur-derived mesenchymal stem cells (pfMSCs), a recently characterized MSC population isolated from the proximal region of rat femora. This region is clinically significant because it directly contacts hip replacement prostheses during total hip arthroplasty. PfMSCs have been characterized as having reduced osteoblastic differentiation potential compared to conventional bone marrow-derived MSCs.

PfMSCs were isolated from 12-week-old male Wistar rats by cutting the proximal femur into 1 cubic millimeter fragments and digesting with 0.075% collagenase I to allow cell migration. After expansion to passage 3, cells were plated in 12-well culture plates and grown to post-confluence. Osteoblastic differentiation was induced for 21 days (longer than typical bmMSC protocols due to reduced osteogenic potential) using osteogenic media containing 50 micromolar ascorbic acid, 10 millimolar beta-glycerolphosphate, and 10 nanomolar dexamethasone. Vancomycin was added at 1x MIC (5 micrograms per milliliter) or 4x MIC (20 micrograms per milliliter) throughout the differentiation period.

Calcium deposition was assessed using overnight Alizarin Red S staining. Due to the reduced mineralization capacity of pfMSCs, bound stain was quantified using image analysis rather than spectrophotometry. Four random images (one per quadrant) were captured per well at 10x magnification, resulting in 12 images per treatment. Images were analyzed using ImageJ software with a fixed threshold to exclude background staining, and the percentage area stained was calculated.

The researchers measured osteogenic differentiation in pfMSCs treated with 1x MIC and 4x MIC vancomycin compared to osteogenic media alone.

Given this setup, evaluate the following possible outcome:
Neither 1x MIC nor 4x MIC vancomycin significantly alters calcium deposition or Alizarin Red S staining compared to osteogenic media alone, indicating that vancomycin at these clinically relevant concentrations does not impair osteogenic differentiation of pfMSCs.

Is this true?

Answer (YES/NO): NO